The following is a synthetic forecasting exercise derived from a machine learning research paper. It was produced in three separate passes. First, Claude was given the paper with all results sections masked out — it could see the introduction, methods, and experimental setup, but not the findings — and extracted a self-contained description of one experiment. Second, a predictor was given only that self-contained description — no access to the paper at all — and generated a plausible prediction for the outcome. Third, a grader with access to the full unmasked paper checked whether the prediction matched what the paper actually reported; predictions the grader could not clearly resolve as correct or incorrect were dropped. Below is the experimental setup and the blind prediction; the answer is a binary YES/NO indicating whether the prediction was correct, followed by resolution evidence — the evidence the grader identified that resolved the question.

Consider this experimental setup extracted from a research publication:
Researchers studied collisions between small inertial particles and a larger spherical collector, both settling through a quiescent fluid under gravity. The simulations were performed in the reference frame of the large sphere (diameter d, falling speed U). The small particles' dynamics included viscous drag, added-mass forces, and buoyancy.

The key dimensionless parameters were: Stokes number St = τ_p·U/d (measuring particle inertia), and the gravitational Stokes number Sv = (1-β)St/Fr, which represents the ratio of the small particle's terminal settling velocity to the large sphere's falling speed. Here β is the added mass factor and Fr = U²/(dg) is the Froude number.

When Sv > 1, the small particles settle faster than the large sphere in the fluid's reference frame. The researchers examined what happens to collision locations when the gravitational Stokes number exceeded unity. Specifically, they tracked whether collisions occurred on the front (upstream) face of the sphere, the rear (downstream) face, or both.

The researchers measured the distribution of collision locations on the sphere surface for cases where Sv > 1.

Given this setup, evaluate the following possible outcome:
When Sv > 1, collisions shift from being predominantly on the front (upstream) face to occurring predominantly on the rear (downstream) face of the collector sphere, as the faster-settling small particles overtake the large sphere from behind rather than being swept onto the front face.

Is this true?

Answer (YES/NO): YES